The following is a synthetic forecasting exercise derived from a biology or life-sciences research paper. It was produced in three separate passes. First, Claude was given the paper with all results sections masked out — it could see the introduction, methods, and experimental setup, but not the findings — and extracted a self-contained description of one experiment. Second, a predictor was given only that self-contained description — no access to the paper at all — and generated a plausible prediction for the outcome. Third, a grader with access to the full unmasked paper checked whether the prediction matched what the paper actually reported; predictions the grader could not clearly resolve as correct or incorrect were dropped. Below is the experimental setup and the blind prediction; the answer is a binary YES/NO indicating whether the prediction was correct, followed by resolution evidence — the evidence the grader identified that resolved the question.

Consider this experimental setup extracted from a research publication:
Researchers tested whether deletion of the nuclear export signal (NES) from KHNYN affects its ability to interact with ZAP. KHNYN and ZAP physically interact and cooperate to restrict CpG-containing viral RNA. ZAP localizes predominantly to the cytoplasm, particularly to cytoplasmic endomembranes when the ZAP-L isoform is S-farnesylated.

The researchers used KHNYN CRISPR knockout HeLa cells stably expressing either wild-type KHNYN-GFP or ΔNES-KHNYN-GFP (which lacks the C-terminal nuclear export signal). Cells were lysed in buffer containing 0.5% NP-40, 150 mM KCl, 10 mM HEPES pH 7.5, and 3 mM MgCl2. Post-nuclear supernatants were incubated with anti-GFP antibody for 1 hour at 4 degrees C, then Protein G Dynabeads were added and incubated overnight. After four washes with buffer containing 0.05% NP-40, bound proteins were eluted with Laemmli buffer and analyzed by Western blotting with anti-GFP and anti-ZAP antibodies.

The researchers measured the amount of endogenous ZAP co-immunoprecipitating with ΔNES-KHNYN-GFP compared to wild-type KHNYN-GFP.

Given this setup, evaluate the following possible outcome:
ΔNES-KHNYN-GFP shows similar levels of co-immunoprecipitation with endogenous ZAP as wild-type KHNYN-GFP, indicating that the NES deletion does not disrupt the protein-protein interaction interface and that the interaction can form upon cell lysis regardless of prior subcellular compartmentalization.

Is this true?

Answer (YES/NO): NO